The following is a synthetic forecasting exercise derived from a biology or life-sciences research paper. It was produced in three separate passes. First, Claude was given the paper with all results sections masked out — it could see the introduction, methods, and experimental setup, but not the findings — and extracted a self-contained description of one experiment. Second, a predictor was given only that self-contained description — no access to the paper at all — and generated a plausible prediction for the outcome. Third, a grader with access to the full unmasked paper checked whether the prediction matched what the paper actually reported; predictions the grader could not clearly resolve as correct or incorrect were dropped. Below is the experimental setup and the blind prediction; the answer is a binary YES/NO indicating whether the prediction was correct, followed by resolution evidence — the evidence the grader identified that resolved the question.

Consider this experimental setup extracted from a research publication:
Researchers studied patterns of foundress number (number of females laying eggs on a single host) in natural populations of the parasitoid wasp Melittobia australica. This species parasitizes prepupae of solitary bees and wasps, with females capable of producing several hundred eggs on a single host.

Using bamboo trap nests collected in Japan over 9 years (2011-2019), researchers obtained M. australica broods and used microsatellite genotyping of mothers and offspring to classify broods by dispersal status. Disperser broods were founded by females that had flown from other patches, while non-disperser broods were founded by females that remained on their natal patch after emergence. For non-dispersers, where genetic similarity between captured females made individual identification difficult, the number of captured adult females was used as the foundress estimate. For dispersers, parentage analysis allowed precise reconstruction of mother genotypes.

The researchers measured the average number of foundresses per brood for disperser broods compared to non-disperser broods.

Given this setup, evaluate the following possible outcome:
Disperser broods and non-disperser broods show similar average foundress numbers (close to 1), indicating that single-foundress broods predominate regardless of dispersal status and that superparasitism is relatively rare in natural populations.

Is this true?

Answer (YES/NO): NO